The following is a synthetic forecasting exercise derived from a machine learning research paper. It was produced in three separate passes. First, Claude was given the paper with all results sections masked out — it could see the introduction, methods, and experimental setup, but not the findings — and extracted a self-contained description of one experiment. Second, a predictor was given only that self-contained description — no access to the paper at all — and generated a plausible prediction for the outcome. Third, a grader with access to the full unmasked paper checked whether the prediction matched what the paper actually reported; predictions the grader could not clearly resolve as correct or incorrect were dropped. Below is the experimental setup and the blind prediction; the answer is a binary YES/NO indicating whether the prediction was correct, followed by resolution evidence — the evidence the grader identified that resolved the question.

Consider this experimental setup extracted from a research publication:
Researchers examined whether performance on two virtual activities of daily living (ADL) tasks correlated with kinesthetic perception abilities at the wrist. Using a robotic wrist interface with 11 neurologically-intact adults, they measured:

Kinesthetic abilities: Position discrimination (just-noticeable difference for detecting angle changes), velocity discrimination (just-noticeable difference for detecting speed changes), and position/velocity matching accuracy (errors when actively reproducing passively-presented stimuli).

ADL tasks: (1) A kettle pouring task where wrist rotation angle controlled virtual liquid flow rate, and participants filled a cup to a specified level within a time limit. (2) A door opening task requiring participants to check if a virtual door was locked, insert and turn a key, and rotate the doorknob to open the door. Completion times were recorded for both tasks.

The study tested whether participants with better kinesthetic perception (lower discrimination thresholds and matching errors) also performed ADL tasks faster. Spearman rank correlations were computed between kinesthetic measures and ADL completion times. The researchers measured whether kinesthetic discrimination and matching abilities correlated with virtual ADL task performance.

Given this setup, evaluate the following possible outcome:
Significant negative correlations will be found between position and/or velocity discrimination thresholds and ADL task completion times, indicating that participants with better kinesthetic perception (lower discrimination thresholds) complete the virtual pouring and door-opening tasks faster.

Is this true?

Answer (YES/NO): NO